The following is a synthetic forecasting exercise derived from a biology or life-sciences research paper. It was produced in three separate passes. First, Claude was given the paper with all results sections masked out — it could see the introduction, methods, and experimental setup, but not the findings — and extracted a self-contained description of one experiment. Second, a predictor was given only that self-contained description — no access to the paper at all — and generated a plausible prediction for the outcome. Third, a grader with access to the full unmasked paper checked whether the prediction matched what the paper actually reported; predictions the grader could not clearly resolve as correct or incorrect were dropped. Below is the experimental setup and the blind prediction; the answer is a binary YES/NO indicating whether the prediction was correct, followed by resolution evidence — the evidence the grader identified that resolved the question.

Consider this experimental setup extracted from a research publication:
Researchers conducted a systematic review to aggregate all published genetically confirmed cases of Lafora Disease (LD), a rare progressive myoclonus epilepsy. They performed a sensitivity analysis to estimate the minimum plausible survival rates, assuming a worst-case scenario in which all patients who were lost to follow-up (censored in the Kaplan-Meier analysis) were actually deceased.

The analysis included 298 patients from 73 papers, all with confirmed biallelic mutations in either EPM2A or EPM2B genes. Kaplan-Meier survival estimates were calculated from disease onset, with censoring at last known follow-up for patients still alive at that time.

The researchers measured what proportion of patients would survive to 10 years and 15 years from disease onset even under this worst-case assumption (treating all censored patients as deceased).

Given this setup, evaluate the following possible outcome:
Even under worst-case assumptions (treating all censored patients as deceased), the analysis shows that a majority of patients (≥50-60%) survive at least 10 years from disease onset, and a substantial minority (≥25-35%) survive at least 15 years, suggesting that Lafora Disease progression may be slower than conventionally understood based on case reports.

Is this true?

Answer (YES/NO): NO